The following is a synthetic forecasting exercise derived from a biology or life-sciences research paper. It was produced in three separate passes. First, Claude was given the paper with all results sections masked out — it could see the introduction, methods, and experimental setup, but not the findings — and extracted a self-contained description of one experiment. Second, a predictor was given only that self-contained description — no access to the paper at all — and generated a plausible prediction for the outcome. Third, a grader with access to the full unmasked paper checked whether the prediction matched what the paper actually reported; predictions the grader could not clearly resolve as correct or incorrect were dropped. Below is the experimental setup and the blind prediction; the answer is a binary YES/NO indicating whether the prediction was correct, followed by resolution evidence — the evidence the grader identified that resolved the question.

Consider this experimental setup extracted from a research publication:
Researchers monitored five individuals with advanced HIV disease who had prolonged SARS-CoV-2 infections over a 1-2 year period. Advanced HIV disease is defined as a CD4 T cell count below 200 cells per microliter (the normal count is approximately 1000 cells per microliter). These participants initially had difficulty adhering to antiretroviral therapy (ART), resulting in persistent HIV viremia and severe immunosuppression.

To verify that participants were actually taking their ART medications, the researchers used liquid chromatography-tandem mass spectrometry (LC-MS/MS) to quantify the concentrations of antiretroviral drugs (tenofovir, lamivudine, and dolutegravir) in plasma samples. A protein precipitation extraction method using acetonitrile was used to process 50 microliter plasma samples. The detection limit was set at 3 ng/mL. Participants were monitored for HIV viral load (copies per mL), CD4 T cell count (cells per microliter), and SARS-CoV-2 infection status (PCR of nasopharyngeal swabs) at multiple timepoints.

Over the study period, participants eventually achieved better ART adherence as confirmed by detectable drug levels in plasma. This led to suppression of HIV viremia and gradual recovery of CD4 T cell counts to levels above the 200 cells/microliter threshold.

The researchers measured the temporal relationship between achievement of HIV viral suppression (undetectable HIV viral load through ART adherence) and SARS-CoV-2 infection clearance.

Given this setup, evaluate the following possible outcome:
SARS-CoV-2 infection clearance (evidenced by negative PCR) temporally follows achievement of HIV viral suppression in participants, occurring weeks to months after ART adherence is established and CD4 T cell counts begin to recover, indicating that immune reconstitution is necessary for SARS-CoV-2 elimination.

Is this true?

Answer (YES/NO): NO